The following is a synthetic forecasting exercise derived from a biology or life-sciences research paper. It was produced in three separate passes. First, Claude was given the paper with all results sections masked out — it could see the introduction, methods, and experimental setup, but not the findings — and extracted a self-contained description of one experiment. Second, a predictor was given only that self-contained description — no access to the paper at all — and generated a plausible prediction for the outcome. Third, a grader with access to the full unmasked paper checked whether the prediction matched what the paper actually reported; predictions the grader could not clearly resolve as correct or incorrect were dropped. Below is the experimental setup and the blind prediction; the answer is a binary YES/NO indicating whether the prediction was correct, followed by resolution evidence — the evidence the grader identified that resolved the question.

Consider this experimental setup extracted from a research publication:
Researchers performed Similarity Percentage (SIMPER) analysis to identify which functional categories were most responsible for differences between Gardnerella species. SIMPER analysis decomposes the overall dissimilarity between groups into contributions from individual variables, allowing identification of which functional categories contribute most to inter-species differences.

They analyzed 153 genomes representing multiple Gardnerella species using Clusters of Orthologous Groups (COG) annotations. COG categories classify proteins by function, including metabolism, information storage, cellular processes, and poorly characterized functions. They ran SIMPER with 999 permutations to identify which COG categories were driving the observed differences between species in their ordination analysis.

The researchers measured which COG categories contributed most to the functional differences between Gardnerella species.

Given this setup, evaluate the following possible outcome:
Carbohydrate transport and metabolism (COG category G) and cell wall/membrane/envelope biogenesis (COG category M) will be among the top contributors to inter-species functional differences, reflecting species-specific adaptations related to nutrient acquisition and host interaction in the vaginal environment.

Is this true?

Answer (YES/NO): NO